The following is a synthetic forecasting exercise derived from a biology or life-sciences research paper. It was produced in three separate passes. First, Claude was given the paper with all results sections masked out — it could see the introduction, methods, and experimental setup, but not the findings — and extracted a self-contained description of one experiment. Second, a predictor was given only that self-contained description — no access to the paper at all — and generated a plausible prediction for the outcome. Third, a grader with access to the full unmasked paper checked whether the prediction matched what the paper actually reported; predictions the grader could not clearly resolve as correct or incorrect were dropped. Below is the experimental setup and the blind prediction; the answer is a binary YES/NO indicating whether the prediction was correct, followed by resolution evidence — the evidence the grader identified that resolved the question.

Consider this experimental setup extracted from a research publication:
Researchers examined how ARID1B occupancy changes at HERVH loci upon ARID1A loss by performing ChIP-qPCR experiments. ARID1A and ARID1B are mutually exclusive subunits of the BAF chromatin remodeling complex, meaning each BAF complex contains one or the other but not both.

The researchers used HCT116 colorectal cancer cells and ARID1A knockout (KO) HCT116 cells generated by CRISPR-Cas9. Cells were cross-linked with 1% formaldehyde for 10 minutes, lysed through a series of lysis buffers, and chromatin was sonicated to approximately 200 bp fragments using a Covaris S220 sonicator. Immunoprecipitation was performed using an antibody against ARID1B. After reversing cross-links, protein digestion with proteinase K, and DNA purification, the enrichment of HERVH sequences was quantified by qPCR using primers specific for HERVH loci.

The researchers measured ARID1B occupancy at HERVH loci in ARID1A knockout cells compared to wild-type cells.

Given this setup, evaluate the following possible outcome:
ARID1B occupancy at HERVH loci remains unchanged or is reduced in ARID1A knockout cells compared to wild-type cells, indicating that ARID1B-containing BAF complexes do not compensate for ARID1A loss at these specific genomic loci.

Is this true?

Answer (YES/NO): NO